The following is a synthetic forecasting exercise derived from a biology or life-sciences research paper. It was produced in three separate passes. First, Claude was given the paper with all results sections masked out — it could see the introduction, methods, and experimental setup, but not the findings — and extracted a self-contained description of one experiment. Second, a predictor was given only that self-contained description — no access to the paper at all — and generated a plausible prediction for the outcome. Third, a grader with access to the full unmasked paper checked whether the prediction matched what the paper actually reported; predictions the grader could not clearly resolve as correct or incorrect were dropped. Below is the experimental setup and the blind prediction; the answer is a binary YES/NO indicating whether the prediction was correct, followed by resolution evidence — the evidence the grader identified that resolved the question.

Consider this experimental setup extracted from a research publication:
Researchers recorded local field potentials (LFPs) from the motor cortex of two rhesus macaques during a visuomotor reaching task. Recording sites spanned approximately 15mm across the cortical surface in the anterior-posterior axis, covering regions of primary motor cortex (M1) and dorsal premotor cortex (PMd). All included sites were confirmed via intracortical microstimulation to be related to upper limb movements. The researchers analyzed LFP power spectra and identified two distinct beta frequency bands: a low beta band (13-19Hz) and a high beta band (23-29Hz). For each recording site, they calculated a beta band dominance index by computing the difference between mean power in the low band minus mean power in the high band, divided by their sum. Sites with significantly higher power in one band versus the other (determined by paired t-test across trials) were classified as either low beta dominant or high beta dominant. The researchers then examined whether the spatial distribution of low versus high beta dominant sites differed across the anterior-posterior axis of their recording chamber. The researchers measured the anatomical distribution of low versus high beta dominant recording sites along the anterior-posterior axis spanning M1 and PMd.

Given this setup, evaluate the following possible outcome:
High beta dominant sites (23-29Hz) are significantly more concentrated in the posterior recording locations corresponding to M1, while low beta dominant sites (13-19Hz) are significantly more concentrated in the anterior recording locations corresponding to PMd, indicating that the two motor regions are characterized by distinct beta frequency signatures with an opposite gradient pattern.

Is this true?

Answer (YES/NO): NO